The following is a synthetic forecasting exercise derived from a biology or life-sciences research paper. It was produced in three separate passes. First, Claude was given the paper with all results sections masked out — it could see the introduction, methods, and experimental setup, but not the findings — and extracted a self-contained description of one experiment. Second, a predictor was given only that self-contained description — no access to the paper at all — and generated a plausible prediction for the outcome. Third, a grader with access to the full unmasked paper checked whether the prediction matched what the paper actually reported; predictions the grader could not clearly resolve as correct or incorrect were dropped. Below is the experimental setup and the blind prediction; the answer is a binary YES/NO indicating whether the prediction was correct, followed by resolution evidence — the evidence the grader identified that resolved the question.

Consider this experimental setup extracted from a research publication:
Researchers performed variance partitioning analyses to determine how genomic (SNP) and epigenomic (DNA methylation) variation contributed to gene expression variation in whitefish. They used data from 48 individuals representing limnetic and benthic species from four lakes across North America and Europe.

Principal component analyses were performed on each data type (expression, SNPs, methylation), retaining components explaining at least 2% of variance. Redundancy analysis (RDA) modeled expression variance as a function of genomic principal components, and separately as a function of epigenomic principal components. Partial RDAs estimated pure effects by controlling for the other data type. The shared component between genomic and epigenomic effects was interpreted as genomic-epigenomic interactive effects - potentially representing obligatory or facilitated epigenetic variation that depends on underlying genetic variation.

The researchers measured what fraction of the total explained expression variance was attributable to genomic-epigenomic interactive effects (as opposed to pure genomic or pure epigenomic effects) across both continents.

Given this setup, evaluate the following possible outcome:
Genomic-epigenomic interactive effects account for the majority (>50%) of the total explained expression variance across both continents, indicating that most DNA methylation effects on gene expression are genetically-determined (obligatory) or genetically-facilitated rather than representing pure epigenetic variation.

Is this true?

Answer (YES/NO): YES